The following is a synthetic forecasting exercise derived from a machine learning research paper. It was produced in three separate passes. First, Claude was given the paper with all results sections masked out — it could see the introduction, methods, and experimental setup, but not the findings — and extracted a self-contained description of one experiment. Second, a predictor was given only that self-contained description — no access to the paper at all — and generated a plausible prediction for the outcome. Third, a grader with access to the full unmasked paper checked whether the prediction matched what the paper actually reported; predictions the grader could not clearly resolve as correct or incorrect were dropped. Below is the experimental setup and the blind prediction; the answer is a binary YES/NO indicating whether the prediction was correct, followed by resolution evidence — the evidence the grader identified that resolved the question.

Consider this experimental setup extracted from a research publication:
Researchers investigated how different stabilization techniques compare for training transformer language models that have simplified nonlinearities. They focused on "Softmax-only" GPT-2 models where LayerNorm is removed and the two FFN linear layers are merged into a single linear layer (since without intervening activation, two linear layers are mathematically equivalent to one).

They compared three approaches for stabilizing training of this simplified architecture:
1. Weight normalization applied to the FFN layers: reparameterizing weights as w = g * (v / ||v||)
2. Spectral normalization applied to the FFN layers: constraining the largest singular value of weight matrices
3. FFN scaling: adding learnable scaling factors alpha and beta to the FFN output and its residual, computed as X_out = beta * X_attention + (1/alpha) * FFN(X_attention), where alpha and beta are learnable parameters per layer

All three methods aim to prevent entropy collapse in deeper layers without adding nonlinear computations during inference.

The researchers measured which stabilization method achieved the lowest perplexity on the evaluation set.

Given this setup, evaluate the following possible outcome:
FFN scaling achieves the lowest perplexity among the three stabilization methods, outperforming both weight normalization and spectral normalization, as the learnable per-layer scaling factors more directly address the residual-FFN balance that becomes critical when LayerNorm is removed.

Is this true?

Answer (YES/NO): YES